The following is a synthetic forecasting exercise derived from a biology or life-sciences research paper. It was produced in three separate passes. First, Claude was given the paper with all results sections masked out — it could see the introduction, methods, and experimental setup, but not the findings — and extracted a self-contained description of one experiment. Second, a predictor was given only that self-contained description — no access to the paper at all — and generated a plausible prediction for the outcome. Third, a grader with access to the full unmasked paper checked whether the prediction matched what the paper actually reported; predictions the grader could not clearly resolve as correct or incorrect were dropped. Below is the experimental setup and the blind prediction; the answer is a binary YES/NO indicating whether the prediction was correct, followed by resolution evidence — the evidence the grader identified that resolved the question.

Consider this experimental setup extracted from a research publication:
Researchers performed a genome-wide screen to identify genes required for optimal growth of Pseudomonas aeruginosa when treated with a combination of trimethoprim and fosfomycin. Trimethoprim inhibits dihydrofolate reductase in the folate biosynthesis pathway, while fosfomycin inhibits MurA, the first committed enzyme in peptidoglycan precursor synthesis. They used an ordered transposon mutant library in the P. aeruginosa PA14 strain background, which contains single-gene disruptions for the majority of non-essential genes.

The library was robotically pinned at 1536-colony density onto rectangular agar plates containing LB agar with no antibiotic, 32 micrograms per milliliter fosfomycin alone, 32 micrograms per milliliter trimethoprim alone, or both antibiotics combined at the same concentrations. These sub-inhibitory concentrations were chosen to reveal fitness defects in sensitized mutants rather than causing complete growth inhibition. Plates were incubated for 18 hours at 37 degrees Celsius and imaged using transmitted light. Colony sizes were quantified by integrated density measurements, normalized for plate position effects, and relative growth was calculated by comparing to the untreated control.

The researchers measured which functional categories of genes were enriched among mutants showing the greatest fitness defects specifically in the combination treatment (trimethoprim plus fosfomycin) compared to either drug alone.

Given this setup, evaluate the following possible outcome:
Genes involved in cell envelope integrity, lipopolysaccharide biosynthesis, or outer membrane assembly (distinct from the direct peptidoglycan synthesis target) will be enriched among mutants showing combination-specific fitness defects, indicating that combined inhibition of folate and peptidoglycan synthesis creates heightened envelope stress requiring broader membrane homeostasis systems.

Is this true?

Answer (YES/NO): NO